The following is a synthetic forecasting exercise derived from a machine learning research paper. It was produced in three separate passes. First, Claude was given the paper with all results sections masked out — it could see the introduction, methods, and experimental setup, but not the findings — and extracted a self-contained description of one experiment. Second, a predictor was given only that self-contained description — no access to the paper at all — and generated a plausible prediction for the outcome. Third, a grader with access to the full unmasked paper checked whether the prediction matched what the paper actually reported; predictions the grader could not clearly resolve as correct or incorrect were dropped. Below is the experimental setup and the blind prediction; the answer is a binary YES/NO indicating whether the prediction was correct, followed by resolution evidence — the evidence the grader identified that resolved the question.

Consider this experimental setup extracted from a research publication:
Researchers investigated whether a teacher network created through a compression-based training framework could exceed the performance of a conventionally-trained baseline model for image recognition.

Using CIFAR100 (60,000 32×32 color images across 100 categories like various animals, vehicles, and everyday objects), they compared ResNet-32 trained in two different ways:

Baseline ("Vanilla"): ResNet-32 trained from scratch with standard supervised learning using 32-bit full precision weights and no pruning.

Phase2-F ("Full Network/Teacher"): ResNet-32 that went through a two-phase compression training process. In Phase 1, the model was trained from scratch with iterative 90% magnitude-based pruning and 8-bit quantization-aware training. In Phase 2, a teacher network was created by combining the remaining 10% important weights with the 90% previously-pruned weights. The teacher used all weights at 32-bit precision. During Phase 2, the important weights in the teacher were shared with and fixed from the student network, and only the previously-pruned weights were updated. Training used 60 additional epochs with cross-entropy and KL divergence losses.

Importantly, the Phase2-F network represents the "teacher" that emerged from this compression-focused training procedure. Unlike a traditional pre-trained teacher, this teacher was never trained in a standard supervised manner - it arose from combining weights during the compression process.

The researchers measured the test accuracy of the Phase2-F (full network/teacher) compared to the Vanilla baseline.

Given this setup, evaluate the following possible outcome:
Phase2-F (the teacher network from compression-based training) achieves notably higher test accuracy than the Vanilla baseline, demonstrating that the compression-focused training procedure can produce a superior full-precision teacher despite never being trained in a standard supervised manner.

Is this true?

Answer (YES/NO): YES